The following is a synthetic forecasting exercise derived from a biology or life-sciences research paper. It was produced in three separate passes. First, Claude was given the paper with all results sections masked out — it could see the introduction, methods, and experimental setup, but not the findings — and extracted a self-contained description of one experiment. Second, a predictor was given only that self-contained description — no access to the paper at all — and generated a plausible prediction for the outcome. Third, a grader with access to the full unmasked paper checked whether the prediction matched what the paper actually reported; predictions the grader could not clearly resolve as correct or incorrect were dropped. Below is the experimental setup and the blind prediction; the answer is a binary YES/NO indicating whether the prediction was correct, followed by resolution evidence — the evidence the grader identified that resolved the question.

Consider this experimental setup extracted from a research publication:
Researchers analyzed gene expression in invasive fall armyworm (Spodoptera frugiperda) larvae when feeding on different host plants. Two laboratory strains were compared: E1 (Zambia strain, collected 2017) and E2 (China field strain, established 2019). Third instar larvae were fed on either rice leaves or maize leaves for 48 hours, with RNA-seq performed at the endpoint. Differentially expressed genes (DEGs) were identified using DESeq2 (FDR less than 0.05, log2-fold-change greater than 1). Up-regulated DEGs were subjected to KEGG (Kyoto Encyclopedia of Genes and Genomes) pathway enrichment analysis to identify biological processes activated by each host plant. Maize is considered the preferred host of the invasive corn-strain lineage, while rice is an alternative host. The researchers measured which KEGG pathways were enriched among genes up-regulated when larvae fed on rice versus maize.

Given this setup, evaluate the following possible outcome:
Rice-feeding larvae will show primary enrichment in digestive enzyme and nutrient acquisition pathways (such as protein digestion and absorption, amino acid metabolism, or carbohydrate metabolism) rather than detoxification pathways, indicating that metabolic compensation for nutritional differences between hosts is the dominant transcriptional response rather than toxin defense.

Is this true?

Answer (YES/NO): NO